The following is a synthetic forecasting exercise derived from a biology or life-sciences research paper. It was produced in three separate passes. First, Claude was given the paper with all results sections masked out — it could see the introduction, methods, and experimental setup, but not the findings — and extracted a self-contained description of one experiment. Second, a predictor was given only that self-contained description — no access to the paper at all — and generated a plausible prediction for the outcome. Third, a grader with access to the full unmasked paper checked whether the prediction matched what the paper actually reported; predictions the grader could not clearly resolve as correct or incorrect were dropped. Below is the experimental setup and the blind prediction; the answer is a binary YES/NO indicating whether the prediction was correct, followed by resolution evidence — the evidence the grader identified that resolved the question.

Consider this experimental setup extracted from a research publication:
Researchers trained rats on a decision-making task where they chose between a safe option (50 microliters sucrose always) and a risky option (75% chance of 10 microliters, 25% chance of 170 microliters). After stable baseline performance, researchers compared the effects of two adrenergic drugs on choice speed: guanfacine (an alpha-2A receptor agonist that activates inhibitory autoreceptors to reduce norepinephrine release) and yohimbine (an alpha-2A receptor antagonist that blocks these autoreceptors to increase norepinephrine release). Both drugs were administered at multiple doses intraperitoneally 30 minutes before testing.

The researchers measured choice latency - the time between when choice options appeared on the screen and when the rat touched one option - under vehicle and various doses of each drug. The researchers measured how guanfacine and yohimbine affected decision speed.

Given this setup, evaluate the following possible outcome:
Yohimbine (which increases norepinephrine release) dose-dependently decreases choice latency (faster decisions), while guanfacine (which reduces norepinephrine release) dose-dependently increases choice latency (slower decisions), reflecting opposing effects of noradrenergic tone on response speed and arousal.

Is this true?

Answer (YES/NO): NO